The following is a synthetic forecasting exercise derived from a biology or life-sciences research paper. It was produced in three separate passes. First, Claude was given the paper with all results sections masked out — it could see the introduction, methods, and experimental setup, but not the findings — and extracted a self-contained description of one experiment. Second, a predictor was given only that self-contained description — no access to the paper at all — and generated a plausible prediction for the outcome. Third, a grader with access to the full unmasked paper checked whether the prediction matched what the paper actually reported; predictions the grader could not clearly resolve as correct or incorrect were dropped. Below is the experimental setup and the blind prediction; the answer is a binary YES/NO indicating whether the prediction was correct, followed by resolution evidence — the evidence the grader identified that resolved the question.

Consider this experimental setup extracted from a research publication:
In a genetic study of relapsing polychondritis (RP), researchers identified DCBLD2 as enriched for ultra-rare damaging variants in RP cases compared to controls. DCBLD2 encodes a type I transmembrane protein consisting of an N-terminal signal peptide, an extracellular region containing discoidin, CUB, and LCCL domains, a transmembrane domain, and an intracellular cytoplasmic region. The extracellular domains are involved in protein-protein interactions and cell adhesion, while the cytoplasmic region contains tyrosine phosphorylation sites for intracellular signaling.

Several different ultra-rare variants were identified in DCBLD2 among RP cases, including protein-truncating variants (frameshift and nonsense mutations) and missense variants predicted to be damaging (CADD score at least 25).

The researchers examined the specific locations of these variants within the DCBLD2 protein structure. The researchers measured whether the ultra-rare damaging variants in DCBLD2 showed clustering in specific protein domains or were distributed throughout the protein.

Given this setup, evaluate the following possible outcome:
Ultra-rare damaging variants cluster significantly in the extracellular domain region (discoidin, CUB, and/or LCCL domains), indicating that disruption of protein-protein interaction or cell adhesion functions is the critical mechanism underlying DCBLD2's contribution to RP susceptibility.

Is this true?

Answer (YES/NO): NO